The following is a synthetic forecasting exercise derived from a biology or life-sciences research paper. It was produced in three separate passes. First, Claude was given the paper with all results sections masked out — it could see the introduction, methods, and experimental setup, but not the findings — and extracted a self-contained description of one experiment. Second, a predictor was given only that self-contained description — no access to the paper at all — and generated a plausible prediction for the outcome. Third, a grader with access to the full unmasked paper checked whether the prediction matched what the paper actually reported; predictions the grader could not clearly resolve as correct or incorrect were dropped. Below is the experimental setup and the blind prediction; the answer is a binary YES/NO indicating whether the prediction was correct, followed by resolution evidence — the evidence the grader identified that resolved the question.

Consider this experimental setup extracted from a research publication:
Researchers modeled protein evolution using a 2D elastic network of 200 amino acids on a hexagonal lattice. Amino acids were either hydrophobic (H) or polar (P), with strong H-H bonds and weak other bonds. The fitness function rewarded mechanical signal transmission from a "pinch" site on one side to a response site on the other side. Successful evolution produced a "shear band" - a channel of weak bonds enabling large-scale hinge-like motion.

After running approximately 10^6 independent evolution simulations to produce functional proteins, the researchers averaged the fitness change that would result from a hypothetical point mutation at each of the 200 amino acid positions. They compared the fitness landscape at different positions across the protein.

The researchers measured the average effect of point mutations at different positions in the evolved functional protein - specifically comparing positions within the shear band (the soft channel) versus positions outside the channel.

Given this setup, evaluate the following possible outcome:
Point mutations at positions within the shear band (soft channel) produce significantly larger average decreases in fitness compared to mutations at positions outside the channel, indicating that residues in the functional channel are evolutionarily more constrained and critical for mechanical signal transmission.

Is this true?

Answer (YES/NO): YES